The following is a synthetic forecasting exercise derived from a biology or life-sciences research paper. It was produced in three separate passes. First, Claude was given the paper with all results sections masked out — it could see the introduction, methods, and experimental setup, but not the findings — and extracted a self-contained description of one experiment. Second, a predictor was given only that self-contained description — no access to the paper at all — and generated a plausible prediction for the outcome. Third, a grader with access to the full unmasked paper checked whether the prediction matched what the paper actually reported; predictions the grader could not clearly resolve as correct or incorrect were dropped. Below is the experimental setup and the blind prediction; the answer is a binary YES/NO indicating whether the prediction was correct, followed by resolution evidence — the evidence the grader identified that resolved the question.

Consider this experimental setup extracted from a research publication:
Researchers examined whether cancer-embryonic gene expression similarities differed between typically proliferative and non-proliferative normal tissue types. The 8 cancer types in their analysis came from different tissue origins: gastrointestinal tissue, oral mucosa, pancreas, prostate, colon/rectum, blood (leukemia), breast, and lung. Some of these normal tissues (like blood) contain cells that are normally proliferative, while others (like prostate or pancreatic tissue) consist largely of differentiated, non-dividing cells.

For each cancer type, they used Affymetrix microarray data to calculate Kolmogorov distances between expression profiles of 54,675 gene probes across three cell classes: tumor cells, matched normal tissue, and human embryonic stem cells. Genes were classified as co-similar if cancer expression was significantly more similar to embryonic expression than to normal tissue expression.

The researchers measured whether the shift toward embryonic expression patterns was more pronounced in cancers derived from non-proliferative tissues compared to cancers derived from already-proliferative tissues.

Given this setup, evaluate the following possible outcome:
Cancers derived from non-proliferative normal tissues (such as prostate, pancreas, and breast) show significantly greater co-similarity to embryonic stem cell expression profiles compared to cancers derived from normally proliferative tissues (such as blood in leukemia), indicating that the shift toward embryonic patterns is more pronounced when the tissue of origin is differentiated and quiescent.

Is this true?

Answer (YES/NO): NO